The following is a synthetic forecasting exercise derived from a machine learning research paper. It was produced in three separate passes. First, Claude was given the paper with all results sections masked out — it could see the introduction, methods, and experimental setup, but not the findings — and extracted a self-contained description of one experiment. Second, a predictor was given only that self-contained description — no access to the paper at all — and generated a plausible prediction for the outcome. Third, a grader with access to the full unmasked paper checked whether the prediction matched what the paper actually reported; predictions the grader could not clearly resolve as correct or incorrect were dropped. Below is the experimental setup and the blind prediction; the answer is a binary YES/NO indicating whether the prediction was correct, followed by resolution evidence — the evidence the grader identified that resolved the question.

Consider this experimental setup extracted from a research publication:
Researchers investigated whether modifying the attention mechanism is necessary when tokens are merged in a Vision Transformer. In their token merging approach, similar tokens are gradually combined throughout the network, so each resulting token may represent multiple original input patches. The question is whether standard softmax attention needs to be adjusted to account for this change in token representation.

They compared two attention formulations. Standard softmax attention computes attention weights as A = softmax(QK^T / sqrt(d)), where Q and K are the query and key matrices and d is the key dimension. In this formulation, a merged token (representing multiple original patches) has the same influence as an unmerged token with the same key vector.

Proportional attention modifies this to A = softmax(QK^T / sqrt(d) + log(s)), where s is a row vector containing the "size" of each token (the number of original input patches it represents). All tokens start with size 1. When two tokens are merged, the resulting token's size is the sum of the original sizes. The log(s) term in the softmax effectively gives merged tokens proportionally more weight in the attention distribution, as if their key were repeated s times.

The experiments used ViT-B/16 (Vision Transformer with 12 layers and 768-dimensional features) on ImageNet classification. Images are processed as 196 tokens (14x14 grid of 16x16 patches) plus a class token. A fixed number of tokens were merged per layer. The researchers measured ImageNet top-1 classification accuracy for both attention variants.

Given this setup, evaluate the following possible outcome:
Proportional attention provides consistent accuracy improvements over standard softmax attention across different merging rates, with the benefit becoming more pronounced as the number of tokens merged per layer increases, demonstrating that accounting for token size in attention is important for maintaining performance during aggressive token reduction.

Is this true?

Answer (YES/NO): NO